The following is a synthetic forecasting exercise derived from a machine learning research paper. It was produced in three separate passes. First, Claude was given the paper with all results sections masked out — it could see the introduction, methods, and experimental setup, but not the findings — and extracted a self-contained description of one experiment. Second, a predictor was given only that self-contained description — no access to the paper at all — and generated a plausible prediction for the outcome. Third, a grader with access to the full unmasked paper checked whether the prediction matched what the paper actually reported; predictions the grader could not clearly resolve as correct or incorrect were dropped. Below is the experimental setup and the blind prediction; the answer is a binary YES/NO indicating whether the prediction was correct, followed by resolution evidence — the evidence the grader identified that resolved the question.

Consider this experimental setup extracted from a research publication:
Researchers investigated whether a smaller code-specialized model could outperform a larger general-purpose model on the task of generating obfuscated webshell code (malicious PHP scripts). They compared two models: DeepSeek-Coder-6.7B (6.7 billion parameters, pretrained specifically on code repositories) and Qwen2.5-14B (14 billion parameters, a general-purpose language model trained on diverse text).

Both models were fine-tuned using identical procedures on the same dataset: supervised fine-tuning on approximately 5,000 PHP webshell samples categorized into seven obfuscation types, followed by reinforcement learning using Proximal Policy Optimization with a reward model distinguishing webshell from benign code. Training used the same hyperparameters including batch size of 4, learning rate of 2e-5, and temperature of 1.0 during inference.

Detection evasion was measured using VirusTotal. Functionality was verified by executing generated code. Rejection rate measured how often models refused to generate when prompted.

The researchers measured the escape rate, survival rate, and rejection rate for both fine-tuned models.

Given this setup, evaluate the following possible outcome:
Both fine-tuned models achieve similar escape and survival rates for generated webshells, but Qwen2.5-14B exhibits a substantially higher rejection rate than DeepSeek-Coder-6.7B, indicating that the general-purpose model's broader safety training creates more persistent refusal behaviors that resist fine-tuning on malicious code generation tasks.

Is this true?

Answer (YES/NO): NO